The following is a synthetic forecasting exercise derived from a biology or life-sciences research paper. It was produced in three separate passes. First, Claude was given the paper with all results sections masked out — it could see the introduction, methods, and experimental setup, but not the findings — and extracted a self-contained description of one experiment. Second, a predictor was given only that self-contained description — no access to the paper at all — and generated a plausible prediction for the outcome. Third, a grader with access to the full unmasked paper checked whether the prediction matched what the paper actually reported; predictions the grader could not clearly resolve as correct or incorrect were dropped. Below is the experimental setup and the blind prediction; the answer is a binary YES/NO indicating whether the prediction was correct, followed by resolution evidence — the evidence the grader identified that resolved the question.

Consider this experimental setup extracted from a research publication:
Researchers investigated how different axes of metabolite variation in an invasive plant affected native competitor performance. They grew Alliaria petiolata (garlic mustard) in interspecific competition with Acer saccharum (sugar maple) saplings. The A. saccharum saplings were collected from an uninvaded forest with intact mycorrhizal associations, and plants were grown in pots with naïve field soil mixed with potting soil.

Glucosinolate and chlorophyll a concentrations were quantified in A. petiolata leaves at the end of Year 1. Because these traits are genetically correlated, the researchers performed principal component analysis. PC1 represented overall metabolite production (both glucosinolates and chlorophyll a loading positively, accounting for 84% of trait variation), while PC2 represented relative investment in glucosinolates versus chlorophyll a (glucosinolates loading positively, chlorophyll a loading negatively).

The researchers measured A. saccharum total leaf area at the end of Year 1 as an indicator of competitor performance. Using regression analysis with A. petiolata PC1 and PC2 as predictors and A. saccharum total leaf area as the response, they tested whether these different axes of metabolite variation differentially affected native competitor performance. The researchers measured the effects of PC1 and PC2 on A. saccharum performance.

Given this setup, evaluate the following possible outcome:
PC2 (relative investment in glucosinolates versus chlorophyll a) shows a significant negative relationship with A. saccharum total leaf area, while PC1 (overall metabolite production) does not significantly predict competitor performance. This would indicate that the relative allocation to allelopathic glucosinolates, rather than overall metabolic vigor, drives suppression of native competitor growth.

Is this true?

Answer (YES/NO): NO